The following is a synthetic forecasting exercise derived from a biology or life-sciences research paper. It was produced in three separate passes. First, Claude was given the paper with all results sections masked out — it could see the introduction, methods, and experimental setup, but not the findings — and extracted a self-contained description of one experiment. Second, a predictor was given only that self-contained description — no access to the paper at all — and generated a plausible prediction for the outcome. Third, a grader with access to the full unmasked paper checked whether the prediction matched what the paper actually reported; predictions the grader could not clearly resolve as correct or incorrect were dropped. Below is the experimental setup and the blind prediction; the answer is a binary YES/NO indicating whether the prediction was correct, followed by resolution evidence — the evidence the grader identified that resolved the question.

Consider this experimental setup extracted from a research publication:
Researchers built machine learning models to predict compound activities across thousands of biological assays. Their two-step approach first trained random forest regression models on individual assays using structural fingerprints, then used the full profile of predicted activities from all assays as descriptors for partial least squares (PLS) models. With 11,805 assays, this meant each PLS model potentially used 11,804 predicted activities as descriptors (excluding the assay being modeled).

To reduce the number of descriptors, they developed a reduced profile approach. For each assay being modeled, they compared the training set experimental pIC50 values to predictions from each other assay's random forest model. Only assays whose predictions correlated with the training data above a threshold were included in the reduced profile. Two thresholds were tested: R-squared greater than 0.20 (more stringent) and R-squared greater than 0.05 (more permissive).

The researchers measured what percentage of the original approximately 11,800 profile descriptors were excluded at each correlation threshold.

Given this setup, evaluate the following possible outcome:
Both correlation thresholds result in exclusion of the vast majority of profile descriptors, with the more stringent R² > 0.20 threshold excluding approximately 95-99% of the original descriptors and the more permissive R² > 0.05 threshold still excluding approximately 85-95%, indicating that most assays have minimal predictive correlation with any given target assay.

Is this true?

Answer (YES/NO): NO